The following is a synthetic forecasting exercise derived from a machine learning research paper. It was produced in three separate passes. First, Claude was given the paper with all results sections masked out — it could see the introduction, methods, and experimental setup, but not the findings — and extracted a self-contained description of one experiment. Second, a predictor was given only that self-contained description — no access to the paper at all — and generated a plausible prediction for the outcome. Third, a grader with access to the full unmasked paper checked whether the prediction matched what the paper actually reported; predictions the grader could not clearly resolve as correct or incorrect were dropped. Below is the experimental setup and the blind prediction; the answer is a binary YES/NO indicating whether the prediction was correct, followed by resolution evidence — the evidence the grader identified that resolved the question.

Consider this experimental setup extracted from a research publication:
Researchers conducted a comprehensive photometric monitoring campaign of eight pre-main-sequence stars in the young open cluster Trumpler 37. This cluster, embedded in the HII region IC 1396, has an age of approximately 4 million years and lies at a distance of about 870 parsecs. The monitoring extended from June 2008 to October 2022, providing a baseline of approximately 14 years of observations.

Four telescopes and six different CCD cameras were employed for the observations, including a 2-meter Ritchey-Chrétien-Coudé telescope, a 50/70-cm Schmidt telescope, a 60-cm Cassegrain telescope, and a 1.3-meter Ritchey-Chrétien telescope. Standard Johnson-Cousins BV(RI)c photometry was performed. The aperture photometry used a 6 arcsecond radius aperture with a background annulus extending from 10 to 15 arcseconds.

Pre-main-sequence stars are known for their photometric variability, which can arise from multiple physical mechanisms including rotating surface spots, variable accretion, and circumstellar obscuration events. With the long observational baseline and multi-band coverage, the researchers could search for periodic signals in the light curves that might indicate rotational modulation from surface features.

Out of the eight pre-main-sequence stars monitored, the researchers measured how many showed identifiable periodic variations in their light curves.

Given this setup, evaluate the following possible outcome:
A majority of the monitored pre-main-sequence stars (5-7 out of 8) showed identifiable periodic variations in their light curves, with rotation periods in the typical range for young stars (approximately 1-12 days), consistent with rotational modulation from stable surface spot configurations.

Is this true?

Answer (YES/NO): NO